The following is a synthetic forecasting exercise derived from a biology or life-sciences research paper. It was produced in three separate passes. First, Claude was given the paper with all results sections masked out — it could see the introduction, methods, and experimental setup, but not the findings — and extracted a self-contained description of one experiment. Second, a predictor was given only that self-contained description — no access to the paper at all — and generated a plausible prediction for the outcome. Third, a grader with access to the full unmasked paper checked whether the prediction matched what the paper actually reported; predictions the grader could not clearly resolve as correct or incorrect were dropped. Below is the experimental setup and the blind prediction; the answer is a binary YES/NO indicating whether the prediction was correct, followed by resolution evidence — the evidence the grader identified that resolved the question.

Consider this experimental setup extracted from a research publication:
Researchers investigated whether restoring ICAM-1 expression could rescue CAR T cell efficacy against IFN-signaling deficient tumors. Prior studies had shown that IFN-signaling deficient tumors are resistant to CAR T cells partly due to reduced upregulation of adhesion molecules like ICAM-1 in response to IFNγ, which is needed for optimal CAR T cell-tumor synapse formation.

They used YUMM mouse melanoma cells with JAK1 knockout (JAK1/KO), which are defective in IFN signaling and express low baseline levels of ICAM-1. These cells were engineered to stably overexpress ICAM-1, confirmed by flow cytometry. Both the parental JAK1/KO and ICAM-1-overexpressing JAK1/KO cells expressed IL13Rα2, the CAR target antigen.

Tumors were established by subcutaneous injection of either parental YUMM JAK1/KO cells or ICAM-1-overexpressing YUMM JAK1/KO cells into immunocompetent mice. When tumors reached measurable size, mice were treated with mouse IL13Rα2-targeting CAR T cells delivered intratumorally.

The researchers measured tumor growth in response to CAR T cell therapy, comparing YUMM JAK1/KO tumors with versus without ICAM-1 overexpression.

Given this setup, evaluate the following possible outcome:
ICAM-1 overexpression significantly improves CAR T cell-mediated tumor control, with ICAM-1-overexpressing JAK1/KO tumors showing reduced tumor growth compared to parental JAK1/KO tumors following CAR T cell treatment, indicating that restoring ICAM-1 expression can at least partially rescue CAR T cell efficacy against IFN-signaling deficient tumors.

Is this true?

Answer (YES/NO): NO